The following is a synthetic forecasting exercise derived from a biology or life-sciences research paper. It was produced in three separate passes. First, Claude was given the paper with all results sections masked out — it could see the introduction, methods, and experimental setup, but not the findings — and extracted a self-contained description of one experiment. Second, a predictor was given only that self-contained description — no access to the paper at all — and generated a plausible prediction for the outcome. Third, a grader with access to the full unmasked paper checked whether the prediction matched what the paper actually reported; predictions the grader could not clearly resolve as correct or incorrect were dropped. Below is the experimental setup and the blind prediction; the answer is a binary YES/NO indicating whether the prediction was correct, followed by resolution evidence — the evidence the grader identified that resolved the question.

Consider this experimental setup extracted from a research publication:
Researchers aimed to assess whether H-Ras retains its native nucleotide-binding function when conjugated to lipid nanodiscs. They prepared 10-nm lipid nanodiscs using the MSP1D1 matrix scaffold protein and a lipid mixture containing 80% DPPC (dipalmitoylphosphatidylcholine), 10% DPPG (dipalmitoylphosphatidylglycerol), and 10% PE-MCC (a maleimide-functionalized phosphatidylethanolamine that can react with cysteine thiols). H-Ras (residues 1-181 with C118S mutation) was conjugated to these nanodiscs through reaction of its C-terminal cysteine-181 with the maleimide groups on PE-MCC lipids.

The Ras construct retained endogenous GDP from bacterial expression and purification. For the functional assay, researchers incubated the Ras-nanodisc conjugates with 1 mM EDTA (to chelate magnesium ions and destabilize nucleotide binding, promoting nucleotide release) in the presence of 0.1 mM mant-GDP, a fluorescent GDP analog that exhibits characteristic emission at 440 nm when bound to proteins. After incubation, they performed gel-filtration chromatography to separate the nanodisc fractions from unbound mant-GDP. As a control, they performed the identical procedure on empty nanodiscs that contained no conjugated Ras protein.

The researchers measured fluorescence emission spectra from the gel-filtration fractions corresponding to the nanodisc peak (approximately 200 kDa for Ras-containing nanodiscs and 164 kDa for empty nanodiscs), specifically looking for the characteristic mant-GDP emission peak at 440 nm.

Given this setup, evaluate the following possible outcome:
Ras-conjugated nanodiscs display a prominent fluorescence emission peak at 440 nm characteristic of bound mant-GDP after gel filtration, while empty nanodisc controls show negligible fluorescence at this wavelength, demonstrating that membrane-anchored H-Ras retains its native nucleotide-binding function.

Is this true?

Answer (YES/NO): YES